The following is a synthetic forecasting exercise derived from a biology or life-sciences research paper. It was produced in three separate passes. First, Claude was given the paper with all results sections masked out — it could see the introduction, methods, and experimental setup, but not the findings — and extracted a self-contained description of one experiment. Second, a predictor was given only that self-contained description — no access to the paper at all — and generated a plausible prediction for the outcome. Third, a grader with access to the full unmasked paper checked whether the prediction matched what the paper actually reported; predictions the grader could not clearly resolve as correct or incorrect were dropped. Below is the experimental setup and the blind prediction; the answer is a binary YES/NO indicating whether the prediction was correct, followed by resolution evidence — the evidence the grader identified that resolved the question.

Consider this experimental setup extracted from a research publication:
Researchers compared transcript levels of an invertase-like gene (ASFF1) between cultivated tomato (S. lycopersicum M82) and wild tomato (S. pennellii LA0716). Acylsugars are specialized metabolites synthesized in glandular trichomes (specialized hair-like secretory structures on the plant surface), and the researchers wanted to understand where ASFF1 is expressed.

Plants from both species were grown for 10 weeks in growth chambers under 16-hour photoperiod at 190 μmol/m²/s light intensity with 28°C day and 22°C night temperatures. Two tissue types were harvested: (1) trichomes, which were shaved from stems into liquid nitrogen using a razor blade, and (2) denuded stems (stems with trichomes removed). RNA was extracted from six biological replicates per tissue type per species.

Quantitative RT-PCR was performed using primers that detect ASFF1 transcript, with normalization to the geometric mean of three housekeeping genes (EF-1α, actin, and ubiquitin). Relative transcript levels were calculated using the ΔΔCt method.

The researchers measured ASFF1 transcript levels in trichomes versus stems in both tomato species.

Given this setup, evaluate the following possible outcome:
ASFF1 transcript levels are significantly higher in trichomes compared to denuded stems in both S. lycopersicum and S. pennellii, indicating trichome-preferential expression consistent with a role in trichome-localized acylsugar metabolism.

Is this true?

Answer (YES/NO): NO